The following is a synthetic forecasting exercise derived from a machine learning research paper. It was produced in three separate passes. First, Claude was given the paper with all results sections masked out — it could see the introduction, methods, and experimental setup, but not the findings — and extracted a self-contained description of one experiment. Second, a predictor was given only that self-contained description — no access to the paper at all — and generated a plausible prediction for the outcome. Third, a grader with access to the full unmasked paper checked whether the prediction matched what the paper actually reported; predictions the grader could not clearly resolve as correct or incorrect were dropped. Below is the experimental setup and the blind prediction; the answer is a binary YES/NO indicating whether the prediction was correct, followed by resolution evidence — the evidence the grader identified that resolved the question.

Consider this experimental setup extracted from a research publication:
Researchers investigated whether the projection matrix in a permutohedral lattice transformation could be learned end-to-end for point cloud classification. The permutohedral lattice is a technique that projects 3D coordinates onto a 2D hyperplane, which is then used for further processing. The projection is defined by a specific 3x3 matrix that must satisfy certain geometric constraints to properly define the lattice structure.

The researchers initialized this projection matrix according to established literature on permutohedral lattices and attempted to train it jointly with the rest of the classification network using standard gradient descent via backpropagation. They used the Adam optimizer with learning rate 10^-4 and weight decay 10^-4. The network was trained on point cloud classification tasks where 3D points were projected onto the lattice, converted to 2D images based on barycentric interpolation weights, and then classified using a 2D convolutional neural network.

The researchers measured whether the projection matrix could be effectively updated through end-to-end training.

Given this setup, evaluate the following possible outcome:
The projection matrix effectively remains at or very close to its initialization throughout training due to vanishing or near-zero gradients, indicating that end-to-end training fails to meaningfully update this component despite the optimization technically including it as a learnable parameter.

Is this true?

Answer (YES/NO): NO